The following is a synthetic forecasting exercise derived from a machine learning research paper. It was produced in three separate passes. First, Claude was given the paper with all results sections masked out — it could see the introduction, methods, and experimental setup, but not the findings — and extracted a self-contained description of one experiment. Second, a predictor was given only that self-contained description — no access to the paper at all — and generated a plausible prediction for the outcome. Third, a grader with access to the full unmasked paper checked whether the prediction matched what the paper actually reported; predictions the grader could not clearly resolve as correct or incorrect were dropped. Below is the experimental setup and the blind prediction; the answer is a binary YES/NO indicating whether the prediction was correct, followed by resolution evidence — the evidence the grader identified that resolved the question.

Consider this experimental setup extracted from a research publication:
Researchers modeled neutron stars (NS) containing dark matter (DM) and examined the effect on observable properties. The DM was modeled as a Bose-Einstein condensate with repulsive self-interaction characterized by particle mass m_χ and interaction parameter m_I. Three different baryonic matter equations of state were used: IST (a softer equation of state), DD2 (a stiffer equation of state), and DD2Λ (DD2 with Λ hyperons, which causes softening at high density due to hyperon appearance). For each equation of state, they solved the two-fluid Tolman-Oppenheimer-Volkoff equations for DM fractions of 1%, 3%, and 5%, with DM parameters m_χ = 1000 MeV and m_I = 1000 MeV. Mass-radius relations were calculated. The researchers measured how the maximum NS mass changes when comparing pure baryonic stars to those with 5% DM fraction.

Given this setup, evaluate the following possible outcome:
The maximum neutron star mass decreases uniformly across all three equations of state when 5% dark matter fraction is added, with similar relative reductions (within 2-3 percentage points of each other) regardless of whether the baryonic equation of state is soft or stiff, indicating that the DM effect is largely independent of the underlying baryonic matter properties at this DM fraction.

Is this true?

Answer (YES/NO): NO